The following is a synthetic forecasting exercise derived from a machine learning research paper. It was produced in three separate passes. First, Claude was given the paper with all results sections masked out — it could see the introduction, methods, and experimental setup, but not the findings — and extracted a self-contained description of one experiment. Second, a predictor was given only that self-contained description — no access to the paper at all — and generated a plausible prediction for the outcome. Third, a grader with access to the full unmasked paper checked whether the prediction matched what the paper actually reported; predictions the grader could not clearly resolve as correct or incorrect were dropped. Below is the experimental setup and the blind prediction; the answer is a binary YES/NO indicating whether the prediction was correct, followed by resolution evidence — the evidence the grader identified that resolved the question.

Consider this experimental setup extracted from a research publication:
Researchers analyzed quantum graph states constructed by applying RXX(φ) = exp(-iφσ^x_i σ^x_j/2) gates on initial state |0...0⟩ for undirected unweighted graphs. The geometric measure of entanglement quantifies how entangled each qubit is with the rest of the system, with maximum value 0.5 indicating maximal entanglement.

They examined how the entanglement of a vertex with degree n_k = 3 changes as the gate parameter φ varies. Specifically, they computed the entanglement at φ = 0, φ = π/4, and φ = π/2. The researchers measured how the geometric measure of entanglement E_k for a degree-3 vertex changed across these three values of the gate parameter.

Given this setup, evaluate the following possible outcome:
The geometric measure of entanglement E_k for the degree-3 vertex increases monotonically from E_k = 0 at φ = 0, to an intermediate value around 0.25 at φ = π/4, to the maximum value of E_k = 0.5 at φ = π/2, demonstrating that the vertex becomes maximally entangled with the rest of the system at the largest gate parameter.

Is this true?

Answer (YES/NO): NO